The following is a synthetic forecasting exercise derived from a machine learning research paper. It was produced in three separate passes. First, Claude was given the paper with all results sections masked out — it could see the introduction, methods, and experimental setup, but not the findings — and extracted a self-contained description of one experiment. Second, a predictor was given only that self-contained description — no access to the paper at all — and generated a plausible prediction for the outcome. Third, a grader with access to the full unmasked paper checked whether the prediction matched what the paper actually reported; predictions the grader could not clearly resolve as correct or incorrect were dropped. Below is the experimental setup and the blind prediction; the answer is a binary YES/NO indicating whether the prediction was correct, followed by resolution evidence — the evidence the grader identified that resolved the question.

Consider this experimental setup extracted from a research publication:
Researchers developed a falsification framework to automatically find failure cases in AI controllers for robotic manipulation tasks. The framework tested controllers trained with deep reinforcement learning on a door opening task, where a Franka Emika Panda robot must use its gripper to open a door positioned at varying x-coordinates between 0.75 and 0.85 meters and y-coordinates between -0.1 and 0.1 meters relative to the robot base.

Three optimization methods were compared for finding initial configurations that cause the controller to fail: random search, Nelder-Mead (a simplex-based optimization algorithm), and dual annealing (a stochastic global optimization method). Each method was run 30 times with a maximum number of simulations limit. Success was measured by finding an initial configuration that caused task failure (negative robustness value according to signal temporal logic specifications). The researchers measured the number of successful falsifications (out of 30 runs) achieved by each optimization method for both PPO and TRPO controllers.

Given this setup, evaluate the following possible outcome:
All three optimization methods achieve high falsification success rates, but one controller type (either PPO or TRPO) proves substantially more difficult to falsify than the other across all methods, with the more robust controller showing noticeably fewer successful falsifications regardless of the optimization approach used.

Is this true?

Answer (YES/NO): NO